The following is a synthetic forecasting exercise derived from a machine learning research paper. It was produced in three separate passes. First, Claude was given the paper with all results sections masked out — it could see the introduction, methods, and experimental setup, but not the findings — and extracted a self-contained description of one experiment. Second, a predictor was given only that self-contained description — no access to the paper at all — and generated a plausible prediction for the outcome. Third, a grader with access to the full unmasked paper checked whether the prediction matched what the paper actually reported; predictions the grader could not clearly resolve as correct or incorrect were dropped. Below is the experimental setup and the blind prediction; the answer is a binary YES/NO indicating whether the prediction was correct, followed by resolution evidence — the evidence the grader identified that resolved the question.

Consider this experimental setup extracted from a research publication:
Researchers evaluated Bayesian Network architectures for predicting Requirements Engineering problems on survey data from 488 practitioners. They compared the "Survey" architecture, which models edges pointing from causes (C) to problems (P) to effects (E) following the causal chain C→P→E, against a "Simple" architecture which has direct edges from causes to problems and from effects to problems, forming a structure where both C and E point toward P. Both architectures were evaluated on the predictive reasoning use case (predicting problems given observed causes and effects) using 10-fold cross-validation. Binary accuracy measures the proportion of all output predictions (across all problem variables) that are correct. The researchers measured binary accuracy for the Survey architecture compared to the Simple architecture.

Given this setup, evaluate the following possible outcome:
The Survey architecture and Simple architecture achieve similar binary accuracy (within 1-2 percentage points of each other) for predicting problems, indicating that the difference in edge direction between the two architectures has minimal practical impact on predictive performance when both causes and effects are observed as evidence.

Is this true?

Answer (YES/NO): NO